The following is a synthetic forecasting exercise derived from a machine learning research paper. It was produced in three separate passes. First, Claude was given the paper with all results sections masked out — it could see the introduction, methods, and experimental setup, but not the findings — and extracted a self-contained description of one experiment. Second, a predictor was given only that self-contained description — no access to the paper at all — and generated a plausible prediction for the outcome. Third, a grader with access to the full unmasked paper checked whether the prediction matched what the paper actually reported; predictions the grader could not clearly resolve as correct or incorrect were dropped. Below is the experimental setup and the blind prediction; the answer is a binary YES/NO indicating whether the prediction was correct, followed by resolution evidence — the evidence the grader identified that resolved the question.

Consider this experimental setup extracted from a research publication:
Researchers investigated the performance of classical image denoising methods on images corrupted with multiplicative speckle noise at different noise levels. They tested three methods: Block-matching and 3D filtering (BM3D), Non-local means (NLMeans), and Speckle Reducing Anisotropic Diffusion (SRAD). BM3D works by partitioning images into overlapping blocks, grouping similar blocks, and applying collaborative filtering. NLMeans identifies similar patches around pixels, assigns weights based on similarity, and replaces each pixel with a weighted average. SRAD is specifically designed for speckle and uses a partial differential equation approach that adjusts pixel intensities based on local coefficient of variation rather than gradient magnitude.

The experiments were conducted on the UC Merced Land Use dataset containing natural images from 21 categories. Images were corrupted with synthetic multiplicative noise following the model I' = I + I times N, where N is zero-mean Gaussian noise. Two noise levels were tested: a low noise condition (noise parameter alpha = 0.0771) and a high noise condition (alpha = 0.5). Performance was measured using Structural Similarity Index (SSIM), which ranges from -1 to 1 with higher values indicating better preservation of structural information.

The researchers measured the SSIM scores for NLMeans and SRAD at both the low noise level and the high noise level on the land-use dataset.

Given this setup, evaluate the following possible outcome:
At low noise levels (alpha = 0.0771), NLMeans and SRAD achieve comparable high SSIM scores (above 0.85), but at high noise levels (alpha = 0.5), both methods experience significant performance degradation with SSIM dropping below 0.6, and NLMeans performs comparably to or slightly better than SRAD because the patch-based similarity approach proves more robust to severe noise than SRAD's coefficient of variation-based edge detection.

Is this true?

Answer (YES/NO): NO